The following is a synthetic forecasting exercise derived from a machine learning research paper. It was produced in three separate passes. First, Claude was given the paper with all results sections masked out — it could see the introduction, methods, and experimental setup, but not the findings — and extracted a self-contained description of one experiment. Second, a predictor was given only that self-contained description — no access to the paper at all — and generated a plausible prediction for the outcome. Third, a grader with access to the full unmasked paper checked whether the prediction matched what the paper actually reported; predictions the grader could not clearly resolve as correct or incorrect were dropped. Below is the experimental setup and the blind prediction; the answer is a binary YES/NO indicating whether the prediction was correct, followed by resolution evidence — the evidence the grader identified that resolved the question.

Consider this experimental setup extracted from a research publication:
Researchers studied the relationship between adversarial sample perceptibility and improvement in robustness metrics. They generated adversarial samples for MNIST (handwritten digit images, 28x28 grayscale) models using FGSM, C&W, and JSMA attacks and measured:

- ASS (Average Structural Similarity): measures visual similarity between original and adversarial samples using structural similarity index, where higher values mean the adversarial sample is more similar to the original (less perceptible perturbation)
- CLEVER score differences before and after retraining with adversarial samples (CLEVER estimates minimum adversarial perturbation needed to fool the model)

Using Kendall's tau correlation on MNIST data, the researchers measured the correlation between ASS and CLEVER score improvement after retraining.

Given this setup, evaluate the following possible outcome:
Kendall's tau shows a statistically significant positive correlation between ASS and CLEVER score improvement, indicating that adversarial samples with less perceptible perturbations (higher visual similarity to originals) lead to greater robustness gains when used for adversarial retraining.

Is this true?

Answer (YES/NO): YES